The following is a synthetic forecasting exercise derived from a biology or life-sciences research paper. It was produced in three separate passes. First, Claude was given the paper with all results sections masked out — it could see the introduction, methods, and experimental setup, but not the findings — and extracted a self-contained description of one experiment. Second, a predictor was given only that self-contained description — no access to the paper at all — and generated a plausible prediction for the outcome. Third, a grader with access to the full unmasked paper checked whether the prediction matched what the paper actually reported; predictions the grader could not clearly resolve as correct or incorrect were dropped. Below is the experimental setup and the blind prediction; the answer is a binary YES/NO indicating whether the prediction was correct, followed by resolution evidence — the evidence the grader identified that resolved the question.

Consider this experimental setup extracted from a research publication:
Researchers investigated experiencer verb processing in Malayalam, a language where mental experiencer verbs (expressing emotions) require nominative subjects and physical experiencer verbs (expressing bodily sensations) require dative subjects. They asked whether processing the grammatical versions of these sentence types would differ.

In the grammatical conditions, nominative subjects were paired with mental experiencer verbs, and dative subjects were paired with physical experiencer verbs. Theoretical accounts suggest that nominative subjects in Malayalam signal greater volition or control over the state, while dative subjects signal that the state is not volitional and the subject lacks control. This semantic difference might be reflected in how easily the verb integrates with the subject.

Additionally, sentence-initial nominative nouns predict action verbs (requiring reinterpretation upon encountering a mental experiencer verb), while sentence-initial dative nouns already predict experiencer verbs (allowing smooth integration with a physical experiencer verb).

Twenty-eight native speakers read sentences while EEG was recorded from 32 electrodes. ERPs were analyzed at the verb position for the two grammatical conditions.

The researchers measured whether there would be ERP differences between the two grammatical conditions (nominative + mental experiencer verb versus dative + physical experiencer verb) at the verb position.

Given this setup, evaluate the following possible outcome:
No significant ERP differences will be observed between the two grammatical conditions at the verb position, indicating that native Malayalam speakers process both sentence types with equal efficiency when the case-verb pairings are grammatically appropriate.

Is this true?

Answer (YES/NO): NO